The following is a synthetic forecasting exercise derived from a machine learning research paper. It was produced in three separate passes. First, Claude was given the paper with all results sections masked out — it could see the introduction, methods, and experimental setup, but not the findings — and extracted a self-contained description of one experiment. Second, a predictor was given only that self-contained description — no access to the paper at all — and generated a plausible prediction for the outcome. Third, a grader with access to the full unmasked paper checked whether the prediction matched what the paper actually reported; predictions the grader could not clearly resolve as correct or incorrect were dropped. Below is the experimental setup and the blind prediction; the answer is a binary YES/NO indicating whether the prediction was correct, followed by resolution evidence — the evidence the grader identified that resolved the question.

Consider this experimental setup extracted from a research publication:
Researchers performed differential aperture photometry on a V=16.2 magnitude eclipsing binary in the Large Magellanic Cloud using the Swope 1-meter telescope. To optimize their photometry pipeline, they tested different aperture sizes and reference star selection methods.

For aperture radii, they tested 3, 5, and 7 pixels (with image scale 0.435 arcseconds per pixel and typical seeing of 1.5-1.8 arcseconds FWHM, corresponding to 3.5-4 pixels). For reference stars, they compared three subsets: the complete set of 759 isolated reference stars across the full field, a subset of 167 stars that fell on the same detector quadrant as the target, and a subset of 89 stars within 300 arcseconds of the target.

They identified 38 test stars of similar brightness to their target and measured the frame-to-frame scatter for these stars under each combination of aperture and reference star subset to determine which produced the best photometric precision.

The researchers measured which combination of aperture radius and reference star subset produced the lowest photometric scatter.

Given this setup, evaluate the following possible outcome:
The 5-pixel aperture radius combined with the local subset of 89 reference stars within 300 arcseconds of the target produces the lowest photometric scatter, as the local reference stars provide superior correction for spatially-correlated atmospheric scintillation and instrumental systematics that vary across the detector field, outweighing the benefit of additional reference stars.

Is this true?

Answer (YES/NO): YES